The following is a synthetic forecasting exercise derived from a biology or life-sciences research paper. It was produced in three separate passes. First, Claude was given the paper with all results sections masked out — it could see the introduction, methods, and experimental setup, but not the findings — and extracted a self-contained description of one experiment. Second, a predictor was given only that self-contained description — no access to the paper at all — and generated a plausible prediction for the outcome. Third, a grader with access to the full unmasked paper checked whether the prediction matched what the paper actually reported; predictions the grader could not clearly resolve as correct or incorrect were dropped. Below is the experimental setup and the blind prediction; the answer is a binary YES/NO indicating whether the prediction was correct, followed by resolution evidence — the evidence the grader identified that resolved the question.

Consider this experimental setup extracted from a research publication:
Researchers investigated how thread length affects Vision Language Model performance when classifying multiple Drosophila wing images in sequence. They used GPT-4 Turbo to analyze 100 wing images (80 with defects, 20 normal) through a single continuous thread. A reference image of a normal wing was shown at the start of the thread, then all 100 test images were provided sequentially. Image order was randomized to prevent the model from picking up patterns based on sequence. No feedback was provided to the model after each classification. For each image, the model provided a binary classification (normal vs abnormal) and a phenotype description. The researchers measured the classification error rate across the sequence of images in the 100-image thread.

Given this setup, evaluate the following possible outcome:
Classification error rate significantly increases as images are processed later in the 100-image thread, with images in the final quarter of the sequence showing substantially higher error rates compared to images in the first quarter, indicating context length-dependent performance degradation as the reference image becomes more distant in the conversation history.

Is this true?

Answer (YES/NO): YES